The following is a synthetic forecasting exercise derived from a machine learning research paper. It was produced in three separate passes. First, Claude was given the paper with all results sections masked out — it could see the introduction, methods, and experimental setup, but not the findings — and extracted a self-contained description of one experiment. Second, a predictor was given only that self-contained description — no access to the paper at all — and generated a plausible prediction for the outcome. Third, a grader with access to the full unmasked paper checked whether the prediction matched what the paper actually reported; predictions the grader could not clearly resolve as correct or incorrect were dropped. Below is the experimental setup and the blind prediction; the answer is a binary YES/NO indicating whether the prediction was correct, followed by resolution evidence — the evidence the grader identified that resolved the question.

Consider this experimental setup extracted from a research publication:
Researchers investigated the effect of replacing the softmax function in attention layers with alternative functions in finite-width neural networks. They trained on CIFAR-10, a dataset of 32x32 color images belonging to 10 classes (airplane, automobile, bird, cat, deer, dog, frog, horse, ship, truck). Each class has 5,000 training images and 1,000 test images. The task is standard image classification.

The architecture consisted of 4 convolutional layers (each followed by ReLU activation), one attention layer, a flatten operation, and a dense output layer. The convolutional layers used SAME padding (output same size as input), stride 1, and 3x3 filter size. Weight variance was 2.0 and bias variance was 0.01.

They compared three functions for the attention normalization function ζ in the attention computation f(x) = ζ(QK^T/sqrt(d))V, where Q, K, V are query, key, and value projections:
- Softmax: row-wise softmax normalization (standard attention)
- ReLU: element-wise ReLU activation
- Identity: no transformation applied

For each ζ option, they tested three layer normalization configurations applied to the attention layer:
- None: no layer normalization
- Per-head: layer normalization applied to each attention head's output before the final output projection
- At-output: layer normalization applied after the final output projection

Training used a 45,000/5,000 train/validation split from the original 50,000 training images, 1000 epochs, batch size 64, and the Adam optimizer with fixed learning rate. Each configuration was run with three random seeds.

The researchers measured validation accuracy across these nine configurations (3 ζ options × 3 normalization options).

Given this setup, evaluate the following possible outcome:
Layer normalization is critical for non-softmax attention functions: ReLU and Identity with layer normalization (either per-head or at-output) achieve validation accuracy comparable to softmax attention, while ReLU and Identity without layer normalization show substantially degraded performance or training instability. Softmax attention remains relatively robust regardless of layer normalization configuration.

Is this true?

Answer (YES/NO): NO